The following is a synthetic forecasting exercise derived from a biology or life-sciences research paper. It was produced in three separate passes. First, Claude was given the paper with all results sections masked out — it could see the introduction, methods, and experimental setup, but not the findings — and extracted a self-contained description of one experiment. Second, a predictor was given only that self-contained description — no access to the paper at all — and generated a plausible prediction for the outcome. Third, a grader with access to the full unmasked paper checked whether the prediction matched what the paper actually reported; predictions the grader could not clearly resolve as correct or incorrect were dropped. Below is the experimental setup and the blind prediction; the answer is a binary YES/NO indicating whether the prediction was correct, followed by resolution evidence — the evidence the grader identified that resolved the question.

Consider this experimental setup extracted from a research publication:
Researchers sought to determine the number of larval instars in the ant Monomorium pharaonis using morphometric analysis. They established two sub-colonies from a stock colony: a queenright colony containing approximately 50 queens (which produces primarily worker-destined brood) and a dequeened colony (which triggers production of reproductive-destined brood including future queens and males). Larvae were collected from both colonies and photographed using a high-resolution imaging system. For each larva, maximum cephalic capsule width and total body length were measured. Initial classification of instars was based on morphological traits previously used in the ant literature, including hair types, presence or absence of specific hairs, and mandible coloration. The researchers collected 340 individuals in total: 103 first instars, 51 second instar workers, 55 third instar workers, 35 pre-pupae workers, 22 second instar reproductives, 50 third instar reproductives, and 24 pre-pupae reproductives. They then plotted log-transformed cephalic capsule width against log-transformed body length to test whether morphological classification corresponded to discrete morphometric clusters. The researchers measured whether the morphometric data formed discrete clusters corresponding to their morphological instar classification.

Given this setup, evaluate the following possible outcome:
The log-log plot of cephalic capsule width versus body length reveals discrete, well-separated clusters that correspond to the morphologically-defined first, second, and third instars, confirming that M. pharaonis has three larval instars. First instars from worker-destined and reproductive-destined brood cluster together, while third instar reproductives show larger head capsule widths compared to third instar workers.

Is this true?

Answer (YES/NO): NO